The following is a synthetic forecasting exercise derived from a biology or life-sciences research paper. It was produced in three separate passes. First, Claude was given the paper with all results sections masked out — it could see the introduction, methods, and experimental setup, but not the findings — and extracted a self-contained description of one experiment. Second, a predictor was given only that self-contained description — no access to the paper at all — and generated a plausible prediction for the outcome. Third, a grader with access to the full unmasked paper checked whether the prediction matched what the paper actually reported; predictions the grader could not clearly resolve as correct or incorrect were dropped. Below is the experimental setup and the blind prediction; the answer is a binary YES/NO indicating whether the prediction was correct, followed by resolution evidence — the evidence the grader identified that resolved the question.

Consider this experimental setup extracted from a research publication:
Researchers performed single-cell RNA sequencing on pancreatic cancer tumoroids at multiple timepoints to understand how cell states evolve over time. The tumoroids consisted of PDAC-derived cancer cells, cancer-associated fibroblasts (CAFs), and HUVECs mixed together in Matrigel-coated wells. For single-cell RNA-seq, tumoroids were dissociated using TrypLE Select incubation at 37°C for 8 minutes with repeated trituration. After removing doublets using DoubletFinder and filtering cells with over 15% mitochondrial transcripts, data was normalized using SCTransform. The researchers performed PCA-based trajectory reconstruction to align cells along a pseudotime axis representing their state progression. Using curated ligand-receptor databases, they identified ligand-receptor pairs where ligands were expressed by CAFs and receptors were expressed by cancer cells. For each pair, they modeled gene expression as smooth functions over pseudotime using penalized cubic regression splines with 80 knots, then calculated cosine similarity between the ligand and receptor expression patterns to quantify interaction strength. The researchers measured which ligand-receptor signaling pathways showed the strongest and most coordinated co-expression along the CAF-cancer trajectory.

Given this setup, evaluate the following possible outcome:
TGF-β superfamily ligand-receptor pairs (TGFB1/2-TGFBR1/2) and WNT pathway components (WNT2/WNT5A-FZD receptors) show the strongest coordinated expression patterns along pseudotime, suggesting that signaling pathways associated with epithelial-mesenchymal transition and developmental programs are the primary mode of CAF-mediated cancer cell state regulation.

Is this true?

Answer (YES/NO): NO